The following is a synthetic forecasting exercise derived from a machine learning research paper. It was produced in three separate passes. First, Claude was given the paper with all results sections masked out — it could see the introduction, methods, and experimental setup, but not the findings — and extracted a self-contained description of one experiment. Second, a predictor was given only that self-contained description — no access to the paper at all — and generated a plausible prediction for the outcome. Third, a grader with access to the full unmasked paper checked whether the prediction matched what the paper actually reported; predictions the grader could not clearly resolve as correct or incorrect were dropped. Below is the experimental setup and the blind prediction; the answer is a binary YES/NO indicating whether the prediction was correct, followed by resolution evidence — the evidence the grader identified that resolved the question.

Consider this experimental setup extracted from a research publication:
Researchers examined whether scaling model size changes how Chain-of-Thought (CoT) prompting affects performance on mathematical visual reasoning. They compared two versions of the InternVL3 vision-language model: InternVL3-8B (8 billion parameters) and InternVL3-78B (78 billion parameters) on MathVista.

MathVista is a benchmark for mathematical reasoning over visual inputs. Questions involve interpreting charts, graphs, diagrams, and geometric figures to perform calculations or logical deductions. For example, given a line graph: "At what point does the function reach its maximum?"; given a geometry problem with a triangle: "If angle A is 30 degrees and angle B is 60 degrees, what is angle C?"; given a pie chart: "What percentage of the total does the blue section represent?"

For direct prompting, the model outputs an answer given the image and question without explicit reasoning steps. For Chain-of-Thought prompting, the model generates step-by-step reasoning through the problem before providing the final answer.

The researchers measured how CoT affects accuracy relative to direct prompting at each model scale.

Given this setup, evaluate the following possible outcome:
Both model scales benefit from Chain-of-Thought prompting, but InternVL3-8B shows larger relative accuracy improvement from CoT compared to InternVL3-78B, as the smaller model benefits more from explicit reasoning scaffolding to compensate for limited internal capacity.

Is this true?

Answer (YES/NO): NO